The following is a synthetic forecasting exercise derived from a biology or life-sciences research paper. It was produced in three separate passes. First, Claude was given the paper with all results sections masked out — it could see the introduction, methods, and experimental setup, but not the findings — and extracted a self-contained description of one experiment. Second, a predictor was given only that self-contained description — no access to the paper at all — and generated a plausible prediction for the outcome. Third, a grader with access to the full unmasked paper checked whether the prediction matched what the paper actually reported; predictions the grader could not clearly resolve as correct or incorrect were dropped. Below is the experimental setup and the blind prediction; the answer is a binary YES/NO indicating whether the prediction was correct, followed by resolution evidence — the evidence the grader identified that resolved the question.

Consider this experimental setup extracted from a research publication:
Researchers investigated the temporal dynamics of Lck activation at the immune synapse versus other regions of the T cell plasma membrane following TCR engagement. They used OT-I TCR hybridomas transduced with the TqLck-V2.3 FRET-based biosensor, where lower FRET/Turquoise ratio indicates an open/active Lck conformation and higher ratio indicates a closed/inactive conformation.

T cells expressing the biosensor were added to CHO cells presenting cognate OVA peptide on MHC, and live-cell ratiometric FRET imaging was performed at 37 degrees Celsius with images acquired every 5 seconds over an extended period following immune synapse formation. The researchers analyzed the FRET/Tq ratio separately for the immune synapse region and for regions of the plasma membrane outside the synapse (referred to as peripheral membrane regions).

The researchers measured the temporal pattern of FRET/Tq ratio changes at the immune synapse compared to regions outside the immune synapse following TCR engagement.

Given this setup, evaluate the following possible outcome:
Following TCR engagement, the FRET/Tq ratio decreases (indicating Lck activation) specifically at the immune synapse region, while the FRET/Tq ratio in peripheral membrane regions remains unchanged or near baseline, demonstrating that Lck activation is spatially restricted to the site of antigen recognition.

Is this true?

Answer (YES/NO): NO